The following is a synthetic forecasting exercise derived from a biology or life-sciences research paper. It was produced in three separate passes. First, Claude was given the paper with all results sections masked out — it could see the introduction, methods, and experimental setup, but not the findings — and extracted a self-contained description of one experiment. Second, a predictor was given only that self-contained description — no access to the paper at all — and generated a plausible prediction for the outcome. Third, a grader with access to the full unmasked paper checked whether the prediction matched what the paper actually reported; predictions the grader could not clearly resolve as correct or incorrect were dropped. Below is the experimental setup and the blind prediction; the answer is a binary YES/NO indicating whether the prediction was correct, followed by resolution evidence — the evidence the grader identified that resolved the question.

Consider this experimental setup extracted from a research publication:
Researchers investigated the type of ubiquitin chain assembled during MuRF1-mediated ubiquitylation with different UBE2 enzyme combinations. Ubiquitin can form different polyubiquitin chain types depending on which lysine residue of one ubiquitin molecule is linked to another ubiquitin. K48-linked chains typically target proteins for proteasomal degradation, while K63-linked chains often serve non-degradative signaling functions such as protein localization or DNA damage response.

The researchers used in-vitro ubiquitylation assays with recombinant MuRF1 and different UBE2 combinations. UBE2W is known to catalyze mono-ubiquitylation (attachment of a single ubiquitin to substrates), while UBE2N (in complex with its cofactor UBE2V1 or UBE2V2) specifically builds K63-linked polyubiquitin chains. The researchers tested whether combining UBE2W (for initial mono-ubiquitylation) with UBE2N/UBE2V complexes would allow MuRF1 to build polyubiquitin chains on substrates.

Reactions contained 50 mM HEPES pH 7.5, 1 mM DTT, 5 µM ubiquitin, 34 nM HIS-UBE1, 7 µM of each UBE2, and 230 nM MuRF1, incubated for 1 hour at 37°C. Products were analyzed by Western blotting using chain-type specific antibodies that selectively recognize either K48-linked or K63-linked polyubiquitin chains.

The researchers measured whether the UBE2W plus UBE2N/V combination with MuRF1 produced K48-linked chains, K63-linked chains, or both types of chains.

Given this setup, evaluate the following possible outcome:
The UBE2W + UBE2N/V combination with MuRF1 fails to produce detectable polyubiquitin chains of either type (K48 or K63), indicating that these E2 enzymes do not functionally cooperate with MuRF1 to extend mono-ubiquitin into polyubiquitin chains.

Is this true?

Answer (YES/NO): NO